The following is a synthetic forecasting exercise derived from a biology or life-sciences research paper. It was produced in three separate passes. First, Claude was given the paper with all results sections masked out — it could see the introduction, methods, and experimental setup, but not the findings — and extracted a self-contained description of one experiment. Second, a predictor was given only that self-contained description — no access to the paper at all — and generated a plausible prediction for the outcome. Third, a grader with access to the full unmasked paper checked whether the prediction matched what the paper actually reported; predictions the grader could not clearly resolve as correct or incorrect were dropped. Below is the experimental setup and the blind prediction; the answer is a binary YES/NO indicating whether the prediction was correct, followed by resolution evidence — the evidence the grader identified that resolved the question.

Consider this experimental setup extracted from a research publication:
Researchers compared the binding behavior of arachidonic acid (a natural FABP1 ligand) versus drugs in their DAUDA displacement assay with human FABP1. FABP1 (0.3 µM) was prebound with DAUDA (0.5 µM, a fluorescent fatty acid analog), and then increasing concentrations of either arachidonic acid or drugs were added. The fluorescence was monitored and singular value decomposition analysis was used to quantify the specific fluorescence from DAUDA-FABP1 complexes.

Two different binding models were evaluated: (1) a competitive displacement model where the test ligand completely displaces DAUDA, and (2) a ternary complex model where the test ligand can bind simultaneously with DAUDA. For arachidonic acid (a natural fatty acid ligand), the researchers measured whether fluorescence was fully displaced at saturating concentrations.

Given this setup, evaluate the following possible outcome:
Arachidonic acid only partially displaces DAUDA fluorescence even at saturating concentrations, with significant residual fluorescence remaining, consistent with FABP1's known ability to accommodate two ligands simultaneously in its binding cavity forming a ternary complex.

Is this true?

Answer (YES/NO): NO